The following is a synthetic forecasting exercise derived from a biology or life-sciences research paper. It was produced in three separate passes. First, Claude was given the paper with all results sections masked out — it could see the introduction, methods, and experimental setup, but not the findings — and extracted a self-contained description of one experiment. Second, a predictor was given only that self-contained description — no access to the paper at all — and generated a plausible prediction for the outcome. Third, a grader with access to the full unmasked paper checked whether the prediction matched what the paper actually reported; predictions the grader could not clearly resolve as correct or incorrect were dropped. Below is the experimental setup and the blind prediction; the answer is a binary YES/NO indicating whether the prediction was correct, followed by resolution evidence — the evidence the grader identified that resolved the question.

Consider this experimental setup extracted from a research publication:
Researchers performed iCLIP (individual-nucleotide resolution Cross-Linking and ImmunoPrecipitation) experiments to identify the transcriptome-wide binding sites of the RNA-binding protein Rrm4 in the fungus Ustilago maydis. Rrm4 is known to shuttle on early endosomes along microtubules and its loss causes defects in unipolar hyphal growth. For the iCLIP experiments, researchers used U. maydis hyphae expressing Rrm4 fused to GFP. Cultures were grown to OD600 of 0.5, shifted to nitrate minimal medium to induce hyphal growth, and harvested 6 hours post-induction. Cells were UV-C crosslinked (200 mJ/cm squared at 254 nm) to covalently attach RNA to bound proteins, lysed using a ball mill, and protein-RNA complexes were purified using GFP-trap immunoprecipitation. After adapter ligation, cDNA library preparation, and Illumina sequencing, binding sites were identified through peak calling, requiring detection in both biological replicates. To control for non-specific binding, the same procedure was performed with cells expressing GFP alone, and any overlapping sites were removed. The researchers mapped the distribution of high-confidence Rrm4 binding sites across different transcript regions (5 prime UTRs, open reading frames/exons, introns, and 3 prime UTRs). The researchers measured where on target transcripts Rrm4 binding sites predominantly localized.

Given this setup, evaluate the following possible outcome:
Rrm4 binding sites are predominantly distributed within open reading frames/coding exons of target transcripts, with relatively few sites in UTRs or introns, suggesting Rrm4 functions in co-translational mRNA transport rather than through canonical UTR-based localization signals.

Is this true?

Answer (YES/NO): NO